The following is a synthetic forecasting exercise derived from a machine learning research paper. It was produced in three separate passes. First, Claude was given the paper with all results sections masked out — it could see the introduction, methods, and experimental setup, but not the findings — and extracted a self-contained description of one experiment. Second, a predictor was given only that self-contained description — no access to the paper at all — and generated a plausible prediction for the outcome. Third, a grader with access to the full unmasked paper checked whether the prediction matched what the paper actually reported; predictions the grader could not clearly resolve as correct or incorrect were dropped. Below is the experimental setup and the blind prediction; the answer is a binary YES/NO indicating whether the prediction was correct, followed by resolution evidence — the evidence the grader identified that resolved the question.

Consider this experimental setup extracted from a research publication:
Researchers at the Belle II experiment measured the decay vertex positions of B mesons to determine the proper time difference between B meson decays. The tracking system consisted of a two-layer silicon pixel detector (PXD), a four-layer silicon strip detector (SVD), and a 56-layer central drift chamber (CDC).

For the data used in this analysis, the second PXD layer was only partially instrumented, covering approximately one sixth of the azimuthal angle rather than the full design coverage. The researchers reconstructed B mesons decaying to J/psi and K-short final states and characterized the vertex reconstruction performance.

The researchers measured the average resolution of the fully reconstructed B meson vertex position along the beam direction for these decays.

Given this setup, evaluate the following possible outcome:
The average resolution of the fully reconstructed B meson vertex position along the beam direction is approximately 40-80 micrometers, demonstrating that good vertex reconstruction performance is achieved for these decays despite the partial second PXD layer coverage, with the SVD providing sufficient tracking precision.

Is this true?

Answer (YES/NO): NO